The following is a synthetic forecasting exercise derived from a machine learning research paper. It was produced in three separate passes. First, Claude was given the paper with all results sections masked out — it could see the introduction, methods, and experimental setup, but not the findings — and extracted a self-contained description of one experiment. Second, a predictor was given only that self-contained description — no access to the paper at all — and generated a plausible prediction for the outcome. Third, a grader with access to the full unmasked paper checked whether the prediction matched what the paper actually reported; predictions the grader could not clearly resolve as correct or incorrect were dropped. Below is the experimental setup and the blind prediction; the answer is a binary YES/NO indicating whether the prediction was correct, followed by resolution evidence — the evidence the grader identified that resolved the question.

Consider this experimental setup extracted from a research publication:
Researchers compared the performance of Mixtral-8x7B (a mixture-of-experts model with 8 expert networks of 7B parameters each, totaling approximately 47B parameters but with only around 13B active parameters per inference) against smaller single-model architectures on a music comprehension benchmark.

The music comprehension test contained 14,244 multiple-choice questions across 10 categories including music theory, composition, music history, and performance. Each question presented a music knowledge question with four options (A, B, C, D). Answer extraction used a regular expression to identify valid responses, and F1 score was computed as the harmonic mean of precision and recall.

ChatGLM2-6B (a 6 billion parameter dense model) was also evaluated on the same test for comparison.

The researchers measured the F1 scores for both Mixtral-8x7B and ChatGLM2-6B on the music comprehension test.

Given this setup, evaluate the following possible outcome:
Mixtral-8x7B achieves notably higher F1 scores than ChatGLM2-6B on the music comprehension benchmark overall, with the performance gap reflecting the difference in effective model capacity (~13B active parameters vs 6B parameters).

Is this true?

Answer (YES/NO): NO